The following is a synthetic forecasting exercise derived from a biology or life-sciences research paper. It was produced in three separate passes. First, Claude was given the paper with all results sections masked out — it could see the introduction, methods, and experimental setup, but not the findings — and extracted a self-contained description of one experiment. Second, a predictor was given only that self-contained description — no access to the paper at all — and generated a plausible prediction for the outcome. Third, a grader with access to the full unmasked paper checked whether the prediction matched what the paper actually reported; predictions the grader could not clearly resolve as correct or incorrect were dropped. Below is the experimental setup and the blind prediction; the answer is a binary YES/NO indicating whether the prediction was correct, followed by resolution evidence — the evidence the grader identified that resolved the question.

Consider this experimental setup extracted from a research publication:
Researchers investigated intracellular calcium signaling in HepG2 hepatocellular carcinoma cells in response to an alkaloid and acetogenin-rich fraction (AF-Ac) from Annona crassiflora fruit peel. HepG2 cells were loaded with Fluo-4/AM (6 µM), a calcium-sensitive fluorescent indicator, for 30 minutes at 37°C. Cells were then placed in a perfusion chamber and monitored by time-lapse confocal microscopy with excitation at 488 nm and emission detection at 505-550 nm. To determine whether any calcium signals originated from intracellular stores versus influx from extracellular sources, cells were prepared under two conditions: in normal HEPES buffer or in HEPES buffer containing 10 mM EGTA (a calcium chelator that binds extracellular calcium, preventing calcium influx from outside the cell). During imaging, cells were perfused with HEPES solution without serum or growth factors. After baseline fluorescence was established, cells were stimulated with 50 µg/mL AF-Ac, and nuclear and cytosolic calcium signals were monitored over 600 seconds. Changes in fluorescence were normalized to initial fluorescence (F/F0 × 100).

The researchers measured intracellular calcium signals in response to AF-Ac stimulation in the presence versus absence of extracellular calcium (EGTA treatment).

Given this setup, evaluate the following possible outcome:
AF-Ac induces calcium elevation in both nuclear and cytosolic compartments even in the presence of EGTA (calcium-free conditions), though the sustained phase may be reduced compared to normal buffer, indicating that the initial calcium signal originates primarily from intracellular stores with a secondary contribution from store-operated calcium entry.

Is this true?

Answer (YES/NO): NO